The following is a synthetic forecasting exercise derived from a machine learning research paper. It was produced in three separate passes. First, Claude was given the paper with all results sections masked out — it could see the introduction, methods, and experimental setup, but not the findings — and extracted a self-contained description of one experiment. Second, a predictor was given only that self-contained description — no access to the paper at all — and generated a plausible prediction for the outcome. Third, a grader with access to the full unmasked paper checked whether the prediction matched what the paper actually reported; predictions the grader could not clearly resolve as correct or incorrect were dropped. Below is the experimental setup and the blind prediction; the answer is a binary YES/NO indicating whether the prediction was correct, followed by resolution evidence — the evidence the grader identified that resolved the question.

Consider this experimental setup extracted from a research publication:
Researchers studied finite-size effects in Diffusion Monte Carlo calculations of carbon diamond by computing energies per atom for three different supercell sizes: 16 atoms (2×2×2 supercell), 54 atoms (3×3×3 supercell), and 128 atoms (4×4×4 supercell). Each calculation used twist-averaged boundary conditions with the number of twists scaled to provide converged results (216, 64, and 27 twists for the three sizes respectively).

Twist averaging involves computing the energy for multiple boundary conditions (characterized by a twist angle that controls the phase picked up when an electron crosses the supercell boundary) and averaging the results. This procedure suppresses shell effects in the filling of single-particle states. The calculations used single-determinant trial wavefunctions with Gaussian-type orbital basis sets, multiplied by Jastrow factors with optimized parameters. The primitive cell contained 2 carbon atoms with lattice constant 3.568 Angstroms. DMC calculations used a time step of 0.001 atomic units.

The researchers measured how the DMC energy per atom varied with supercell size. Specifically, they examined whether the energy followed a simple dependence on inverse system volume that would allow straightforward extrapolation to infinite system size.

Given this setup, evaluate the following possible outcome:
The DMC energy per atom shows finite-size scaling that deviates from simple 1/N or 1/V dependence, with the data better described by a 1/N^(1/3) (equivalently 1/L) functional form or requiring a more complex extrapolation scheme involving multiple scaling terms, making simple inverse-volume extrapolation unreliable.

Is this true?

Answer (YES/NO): YES